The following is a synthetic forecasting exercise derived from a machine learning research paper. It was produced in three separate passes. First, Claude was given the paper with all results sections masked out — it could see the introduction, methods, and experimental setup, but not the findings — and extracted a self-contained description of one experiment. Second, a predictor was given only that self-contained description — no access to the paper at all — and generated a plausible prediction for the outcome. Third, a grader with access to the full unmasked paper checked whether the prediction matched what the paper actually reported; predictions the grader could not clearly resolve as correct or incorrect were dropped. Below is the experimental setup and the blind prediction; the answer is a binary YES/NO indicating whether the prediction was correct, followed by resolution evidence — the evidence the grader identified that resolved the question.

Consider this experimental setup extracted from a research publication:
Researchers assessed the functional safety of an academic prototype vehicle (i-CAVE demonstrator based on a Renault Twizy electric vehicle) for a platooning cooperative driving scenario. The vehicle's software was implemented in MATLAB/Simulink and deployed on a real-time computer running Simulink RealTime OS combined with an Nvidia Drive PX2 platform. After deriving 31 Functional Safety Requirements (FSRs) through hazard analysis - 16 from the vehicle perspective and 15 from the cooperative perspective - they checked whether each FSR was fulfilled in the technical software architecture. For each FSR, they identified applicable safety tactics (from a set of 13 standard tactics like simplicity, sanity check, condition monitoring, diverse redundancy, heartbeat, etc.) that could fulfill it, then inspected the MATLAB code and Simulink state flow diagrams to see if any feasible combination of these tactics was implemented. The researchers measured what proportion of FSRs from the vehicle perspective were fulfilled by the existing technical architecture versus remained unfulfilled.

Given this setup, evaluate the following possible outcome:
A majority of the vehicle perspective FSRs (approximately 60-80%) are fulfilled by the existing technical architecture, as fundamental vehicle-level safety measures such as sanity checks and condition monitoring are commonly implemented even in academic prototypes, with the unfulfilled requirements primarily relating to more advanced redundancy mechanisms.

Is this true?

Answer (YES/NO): NO